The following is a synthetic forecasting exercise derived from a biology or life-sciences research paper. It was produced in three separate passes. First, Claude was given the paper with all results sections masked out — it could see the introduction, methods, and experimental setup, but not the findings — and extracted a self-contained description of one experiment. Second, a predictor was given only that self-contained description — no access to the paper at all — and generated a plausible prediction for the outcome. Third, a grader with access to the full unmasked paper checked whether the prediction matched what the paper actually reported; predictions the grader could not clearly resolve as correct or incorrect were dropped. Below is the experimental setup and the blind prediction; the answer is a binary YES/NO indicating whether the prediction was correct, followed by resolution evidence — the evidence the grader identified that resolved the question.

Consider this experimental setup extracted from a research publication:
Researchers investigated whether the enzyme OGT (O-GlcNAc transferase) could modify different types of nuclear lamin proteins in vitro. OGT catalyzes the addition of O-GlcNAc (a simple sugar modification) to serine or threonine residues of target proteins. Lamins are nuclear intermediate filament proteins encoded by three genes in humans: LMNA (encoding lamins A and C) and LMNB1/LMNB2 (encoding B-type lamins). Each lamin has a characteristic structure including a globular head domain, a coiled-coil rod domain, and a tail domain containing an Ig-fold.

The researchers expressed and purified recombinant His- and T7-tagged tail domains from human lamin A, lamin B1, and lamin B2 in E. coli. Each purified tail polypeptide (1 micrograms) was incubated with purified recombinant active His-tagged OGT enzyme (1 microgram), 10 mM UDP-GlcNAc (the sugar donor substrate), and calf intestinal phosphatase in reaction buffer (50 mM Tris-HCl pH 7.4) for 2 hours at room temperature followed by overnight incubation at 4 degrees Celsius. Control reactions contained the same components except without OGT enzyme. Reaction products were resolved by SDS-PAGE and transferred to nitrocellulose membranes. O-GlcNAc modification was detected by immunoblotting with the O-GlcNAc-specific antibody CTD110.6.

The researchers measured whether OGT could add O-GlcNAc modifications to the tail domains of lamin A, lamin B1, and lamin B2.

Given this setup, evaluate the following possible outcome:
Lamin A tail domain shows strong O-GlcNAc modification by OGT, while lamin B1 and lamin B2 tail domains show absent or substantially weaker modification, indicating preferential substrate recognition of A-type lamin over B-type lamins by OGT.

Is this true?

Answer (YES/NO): YES